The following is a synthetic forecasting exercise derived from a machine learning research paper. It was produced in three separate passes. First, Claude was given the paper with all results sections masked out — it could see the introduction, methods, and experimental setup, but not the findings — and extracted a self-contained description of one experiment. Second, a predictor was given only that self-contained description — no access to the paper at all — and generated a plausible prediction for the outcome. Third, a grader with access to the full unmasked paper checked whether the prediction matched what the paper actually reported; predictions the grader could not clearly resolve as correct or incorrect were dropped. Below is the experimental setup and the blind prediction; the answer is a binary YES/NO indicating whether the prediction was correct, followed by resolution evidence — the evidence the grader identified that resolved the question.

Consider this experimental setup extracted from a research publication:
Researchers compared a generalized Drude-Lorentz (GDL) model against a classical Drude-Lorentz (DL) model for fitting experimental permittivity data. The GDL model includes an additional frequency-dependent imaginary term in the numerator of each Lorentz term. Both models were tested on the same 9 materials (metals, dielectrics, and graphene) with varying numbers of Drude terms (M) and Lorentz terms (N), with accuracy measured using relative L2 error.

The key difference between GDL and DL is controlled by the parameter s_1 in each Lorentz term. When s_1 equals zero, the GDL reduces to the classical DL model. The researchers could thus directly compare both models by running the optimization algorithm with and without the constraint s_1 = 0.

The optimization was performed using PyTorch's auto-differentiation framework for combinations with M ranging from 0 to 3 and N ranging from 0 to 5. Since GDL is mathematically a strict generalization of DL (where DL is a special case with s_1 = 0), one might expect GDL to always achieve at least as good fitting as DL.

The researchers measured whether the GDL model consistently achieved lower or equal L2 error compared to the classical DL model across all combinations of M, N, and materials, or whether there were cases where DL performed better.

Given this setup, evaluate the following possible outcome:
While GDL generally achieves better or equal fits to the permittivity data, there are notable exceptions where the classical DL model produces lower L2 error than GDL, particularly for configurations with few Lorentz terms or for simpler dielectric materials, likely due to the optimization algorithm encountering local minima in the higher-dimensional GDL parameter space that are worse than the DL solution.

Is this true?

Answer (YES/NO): NO